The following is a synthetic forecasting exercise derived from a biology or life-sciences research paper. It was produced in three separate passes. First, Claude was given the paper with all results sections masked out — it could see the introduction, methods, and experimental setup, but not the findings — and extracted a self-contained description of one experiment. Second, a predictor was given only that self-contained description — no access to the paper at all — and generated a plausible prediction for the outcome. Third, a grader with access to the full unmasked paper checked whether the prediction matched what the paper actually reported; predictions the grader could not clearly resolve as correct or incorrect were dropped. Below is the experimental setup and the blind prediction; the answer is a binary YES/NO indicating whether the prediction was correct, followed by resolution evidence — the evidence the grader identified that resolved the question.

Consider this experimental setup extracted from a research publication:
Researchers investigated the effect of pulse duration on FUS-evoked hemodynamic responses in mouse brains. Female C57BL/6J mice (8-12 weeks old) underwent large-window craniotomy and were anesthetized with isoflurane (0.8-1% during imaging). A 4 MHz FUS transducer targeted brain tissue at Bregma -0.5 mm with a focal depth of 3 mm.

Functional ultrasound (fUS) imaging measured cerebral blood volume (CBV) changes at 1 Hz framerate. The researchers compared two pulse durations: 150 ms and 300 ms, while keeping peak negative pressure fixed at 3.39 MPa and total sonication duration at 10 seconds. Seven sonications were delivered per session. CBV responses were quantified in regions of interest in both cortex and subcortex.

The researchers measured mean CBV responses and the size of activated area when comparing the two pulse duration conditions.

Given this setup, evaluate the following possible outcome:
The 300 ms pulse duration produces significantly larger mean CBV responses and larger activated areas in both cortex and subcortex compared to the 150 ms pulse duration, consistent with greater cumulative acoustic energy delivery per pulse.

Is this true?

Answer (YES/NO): NO